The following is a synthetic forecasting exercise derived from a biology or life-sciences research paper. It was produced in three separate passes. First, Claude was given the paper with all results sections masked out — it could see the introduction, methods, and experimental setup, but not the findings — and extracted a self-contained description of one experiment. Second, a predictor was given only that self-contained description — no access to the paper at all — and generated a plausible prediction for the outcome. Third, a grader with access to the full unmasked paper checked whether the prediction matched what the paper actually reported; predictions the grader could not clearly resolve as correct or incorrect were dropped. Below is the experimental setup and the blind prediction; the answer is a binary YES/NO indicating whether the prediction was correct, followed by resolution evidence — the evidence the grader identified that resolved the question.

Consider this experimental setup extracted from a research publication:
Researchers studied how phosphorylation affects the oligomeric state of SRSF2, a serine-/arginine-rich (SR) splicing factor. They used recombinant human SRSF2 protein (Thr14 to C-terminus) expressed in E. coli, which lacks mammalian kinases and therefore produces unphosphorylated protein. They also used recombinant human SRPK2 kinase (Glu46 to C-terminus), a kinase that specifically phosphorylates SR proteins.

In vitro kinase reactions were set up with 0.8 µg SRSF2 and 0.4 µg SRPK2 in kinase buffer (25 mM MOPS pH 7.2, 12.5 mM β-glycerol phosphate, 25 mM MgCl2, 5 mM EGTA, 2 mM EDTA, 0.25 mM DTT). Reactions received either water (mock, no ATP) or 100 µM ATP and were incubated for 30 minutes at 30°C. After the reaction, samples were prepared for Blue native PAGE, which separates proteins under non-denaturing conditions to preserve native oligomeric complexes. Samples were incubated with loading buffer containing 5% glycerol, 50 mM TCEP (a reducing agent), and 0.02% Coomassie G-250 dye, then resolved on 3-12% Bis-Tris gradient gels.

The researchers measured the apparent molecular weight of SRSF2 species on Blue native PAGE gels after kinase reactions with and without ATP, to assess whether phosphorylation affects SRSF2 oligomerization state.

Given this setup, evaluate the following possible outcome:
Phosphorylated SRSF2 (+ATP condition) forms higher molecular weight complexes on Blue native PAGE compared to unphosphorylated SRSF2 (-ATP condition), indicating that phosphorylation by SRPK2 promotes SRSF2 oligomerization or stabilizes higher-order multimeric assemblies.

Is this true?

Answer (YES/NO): NO